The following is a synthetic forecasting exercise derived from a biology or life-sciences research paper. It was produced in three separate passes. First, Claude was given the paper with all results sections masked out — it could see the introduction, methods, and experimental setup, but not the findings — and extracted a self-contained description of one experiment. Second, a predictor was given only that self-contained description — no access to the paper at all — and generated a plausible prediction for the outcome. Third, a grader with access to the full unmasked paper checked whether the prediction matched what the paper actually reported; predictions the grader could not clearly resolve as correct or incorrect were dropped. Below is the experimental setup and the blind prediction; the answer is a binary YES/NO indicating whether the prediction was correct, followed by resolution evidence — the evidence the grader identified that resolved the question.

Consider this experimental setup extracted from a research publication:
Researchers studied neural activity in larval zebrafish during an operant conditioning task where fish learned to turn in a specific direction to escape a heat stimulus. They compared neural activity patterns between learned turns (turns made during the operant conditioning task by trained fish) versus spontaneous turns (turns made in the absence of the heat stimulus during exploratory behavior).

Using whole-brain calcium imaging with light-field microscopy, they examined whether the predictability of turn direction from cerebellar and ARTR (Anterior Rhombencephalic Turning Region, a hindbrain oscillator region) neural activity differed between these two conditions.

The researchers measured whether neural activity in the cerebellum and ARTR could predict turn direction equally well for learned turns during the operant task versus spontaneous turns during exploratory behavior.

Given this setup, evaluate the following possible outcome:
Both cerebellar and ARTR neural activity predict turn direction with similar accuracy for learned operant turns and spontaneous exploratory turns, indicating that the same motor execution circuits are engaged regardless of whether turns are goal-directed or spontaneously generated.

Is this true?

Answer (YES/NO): NO